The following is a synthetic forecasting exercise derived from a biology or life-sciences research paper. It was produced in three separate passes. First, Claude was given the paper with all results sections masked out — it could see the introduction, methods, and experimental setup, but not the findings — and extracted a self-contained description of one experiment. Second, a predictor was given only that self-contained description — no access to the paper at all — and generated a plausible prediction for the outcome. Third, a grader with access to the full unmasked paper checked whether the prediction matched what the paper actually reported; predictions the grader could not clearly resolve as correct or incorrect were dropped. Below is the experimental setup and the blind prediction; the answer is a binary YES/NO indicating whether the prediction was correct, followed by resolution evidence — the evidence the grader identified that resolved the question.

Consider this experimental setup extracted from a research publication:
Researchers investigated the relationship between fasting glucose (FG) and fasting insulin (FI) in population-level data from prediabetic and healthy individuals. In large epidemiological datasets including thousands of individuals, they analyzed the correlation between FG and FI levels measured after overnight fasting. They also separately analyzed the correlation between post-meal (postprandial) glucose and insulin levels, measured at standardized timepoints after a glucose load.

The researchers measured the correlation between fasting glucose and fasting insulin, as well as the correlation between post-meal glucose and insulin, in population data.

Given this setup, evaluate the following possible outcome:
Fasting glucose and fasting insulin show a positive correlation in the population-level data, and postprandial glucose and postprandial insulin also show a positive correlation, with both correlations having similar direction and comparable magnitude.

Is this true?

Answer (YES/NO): NO